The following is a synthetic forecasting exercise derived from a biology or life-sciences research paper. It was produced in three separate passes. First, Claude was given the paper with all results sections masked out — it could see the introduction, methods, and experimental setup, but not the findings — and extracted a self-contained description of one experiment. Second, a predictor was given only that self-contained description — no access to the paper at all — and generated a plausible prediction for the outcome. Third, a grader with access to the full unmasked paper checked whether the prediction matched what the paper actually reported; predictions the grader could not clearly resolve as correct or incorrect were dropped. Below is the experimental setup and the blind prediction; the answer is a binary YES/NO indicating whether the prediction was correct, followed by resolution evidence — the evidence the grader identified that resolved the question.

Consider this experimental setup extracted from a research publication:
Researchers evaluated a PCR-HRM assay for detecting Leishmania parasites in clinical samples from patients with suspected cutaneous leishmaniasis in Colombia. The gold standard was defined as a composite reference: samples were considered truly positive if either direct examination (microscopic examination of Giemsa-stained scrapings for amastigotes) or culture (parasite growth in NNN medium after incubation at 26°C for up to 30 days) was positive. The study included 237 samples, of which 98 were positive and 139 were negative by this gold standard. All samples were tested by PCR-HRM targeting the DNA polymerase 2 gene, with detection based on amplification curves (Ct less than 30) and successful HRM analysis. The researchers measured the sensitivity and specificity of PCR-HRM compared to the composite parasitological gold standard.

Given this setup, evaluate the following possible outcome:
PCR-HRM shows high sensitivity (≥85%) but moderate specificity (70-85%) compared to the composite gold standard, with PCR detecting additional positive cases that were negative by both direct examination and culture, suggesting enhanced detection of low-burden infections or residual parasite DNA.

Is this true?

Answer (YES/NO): NO